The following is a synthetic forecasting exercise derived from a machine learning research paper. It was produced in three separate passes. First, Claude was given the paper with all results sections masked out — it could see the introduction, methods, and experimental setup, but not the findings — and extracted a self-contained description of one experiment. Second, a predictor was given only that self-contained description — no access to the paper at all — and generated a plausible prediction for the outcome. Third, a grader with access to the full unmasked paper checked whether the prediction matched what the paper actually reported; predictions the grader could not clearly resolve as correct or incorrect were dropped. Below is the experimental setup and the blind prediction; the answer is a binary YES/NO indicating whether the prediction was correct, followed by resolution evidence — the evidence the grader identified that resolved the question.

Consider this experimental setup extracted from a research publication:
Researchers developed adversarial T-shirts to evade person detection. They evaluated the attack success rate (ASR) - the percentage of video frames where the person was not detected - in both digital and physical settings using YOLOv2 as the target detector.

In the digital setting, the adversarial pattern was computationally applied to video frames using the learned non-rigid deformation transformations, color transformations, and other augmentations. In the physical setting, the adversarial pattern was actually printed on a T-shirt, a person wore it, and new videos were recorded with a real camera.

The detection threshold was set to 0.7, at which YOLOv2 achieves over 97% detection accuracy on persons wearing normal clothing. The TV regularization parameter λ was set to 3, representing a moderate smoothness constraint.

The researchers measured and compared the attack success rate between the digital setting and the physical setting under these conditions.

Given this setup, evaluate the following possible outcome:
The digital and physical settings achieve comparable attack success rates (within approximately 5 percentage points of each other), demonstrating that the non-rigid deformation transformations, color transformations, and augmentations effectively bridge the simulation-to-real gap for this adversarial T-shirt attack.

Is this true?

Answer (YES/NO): NO